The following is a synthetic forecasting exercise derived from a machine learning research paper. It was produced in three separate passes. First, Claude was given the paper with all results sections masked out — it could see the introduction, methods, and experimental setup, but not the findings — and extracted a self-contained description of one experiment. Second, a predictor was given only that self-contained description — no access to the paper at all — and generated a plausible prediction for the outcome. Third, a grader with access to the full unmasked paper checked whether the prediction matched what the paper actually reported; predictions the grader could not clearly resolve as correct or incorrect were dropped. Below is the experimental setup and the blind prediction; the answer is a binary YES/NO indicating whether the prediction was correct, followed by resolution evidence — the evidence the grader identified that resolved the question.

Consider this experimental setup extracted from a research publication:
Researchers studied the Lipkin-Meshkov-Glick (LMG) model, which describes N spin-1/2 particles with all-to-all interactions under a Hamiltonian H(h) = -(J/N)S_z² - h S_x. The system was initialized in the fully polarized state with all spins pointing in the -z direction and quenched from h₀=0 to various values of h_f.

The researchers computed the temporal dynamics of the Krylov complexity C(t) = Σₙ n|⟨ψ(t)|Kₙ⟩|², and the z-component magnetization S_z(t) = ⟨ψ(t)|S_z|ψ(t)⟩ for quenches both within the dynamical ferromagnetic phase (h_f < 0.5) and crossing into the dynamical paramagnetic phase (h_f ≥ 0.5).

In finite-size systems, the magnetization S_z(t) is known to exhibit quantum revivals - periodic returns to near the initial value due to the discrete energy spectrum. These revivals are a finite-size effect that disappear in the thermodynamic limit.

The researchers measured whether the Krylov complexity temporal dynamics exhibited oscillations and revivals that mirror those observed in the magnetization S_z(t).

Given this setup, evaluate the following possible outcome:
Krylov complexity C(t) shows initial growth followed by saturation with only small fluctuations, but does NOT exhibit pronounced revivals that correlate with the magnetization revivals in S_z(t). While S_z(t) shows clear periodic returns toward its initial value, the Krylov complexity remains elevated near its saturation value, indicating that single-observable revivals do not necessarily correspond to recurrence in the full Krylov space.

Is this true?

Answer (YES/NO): NO